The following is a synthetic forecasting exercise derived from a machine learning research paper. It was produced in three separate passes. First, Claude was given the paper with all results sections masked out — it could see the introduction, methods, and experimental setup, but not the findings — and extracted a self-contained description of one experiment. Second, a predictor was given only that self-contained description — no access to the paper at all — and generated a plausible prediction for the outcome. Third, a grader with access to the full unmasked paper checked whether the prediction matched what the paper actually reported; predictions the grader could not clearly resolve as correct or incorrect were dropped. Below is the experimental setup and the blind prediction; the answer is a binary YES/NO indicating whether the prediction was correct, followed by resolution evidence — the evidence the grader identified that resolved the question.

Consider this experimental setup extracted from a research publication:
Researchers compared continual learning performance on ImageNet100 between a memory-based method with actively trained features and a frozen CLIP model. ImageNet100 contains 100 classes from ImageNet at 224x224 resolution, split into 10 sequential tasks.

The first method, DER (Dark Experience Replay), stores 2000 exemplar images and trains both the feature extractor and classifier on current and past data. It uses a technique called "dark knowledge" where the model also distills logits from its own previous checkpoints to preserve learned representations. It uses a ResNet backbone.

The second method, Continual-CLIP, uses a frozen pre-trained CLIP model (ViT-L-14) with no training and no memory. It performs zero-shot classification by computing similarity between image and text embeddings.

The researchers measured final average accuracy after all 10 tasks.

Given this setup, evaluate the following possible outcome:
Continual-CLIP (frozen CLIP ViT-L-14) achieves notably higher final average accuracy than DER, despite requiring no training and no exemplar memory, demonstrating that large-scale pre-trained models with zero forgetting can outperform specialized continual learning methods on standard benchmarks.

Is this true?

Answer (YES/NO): YES